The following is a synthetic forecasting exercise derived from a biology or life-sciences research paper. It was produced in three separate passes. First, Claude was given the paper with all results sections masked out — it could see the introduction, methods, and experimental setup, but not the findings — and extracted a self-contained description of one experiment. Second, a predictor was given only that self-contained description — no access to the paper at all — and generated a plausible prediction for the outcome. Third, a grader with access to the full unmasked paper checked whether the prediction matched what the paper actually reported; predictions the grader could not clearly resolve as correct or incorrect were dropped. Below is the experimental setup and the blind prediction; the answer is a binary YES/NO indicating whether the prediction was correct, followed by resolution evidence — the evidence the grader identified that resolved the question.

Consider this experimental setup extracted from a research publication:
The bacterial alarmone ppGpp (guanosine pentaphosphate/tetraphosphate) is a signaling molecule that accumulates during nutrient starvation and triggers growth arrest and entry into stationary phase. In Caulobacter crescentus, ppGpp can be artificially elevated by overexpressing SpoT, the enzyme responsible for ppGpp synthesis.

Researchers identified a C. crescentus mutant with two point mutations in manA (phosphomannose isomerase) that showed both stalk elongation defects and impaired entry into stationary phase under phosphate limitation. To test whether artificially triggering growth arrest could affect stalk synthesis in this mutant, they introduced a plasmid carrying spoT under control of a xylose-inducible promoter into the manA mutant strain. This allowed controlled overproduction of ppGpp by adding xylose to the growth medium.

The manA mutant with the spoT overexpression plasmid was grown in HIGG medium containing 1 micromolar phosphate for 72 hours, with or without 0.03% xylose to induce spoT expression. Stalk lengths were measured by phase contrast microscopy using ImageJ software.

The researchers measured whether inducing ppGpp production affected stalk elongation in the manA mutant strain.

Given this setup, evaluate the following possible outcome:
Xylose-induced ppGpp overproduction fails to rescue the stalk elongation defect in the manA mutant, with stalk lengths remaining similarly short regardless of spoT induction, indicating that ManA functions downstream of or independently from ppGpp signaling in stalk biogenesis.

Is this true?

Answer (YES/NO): NO